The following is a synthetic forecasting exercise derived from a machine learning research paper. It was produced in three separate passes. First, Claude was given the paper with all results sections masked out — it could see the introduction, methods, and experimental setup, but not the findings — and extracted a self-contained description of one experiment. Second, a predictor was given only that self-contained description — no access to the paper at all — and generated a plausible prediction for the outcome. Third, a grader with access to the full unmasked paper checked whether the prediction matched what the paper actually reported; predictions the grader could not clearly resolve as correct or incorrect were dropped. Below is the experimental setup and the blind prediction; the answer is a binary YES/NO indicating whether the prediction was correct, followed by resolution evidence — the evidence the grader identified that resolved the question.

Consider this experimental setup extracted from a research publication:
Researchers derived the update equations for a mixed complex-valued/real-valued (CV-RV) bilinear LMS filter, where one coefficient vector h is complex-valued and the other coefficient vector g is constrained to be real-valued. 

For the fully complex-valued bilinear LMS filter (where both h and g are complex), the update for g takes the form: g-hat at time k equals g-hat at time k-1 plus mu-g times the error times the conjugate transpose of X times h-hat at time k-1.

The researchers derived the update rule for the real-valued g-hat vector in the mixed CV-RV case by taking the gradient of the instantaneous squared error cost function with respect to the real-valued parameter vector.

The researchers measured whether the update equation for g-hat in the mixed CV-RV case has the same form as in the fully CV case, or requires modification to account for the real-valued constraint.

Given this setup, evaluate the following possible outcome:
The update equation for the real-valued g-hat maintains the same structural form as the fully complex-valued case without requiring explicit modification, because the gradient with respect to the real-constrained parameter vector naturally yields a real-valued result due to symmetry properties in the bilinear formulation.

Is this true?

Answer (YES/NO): NO